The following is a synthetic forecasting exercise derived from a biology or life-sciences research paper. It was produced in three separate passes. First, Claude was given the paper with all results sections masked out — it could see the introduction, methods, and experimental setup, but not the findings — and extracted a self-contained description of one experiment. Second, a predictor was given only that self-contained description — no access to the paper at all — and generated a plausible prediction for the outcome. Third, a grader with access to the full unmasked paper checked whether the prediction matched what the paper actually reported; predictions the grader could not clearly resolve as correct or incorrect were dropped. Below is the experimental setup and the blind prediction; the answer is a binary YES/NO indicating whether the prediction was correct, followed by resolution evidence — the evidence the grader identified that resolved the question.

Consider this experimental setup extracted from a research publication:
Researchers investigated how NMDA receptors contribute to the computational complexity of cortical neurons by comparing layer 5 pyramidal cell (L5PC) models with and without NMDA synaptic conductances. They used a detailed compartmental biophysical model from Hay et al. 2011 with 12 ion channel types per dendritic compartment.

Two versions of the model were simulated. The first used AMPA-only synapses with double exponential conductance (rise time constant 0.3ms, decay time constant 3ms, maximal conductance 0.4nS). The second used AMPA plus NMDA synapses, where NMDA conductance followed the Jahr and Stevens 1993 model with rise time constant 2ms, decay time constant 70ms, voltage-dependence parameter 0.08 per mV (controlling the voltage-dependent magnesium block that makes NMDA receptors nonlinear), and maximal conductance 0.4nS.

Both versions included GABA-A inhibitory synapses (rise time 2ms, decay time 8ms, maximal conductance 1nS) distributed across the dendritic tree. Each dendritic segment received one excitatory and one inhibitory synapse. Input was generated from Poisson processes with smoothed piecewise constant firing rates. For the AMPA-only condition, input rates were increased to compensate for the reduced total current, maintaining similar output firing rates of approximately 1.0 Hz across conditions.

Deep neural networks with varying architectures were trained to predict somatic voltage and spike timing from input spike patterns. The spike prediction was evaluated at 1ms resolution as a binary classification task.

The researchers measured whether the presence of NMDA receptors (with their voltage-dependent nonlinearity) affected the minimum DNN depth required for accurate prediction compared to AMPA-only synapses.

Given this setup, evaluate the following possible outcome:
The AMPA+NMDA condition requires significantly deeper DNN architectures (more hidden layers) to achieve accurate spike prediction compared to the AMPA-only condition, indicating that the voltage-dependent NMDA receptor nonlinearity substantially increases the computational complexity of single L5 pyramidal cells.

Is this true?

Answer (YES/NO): YES